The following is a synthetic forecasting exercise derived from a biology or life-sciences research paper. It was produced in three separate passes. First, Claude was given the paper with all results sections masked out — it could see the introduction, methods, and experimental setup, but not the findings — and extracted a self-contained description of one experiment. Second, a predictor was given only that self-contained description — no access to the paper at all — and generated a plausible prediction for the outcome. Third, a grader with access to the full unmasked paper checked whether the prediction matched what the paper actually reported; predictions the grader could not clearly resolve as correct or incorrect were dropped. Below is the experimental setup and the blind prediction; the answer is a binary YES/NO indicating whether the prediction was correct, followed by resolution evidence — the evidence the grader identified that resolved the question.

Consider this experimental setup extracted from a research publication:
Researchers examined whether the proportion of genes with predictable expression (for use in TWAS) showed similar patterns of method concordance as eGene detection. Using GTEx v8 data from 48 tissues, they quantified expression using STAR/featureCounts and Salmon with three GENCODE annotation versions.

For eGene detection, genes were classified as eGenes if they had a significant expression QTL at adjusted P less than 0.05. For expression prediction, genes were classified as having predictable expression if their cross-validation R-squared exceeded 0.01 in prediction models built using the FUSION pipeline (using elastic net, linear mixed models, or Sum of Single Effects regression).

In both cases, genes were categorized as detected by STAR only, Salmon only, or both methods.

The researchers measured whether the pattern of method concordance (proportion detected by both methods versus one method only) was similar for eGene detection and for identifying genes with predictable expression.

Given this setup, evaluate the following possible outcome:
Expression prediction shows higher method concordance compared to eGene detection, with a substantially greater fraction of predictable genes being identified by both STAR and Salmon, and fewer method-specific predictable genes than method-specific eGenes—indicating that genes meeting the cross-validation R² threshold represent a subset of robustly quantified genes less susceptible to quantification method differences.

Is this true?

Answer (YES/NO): NO